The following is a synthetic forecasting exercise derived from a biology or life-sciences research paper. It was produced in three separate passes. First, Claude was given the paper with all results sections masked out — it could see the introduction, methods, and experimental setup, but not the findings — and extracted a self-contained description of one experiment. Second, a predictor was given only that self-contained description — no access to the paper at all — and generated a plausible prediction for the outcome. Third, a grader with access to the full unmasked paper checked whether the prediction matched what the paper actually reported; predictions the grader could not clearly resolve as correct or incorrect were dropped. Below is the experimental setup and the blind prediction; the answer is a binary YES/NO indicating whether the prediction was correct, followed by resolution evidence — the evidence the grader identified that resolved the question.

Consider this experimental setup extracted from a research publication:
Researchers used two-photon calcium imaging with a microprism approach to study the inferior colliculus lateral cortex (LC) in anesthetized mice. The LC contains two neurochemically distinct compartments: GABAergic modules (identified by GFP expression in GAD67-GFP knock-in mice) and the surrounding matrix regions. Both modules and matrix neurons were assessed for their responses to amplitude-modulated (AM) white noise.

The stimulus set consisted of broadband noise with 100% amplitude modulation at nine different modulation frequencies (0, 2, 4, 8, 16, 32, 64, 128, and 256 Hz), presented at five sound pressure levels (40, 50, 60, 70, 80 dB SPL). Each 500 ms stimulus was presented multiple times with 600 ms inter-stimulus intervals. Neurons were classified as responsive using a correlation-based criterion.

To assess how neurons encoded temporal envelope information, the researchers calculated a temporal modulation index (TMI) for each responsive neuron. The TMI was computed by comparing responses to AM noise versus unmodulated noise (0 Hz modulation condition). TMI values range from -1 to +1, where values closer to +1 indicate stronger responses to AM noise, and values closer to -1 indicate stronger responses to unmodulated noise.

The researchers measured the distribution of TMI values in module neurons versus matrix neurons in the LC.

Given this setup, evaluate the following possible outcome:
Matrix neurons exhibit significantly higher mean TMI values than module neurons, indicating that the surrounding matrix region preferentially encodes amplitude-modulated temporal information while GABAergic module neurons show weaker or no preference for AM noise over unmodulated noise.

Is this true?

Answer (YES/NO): NO